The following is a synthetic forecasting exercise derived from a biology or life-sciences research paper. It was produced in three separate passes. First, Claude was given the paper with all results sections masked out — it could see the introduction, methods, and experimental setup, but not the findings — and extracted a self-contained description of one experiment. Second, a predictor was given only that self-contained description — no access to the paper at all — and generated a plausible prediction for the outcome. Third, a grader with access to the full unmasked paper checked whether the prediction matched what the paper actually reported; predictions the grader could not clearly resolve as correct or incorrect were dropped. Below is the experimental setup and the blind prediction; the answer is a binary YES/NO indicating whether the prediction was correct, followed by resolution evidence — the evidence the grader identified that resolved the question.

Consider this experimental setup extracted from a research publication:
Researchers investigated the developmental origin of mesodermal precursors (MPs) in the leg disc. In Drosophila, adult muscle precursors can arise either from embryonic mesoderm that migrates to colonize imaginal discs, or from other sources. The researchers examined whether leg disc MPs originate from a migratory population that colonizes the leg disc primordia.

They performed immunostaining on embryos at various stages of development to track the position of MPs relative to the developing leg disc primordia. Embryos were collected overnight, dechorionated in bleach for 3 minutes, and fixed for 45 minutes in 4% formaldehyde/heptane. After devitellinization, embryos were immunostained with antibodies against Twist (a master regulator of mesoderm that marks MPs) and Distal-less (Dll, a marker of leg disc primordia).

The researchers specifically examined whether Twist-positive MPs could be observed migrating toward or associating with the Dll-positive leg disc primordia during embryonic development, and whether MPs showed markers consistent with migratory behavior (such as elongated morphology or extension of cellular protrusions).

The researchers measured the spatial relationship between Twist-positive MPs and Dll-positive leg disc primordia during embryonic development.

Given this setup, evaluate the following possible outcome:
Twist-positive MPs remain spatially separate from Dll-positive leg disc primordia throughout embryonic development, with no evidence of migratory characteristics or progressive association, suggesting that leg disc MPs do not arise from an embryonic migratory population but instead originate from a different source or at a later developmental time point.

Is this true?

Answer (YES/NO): NO